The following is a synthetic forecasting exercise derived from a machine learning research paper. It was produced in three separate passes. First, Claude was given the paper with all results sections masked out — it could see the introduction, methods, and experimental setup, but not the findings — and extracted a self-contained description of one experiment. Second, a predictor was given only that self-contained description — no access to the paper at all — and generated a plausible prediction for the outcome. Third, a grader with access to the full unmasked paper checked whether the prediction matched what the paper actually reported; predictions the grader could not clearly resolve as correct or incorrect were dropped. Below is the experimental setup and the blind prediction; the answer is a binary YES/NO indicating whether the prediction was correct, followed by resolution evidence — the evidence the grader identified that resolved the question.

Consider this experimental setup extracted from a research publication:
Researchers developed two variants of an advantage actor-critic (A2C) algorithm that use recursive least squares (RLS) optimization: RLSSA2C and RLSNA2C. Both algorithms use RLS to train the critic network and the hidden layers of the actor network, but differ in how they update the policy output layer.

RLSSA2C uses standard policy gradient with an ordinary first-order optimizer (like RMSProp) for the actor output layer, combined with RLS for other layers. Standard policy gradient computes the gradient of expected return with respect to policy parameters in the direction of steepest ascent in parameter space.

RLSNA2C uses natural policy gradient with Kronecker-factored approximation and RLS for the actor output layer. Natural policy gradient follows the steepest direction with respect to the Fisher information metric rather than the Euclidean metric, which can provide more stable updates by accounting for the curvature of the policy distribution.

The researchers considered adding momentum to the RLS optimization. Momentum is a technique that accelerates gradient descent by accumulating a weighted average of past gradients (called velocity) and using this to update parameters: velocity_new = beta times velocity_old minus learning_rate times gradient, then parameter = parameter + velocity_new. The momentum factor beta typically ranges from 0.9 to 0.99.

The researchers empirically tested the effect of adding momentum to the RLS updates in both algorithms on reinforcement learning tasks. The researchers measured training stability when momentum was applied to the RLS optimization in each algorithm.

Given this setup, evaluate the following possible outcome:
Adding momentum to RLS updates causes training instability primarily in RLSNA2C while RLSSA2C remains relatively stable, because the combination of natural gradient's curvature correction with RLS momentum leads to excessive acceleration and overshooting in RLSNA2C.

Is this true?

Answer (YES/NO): YES